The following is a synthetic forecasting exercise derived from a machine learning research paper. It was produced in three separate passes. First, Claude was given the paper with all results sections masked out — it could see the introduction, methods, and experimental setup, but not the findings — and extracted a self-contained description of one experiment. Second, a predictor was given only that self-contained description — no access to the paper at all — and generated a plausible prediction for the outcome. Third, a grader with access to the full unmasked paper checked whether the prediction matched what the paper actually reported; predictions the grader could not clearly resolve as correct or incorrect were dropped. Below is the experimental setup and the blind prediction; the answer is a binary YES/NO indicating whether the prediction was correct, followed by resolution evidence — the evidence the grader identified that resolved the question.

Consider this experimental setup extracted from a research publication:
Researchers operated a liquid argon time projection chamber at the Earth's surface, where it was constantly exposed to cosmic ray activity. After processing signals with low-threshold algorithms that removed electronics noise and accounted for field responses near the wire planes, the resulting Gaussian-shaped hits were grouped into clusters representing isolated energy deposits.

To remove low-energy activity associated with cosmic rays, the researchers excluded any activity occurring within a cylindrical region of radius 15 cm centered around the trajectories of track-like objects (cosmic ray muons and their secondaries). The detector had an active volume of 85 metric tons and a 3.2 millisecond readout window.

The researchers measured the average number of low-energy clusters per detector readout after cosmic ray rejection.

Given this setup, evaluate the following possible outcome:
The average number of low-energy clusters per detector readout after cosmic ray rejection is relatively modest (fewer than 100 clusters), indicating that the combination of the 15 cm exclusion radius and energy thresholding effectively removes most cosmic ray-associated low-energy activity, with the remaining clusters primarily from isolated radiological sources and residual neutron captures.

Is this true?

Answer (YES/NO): NO